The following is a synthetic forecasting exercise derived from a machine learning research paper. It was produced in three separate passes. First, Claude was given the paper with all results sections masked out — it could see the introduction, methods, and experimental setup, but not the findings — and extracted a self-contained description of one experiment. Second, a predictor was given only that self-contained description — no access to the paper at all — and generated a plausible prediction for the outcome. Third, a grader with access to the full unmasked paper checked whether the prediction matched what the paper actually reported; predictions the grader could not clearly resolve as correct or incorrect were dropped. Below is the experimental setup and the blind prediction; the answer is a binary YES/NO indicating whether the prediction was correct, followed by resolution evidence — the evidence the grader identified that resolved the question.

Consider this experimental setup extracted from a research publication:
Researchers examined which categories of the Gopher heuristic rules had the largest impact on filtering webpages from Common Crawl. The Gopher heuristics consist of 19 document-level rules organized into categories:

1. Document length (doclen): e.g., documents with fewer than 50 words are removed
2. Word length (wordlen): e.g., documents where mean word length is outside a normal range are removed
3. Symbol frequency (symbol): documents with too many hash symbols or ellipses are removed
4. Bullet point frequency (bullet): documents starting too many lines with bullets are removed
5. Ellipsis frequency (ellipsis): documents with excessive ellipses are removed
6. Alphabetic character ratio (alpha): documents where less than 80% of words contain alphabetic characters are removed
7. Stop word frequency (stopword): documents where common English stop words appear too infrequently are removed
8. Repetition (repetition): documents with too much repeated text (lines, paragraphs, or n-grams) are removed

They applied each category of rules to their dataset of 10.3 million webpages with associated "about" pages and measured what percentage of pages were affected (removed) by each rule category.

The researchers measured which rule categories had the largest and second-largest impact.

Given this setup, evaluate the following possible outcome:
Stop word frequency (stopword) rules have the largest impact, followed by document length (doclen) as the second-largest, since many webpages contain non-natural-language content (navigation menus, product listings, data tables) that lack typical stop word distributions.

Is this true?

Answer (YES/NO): NO